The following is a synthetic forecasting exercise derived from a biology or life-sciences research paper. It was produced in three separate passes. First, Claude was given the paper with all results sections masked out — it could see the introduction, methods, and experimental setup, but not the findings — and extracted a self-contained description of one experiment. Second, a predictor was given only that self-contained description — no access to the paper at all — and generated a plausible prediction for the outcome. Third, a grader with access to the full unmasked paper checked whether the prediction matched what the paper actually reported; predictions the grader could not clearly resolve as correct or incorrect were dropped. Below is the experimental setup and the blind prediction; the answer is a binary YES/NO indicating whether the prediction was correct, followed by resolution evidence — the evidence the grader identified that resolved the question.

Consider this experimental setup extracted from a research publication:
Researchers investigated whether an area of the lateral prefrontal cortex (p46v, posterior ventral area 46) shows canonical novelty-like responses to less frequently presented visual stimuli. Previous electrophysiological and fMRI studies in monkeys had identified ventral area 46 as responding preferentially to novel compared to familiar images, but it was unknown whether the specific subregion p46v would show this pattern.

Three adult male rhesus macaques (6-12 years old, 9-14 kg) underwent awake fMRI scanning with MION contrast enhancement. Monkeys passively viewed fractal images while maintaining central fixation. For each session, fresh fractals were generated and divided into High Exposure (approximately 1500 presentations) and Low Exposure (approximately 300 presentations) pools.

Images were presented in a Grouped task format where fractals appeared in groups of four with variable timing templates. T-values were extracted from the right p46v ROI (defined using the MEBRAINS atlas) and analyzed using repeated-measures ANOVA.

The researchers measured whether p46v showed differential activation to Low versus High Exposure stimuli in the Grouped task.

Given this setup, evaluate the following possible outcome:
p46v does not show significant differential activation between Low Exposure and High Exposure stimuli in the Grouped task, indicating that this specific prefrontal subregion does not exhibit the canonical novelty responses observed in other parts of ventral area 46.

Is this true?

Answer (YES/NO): NO